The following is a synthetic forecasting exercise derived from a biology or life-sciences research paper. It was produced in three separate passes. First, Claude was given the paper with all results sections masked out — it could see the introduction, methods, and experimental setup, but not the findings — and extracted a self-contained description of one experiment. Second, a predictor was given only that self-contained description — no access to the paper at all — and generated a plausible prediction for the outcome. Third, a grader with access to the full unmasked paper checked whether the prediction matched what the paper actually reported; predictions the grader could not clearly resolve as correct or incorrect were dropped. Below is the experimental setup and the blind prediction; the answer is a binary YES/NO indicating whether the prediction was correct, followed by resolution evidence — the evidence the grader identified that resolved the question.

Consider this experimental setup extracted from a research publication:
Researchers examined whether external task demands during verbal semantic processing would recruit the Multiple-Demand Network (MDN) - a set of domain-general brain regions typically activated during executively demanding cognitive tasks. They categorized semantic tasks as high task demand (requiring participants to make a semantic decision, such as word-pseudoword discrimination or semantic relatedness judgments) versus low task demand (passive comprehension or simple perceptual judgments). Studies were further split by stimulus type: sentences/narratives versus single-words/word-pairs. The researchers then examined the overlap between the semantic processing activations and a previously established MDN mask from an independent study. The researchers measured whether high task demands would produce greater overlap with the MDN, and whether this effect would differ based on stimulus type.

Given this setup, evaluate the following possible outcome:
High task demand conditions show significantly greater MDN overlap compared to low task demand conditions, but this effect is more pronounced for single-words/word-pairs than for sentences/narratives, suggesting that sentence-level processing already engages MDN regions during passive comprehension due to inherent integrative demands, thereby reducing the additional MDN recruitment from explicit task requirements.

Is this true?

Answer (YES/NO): YES